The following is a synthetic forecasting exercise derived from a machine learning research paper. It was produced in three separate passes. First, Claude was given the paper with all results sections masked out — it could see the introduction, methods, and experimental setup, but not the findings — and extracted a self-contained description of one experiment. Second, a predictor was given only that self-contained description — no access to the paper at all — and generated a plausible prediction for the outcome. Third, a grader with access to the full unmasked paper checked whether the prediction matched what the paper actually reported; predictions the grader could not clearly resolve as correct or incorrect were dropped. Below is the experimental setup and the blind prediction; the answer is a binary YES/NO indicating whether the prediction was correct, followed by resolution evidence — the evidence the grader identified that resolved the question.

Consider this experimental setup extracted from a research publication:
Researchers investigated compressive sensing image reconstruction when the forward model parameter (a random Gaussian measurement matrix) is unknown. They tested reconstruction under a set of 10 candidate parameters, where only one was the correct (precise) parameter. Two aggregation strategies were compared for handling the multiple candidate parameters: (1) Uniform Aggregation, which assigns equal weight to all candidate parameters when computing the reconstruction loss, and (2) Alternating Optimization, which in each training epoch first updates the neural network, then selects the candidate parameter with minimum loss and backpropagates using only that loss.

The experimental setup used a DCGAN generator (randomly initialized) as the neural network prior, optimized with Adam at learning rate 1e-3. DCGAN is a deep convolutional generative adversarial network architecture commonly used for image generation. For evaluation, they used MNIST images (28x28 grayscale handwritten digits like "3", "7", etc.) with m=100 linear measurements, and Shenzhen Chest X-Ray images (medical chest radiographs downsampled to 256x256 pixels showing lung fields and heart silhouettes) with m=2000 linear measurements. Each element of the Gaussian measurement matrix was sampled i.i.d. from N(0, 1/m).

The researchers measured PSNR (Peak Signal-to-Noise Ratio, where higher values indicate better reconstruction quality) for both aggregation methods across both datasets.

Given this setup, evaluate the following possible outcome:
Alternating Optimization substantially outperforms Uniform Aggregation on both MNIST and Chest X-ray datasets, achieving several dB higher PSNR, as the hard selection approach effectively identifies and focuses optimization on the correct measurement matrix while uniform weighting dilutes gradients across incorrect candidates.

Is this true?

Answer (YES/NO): NO